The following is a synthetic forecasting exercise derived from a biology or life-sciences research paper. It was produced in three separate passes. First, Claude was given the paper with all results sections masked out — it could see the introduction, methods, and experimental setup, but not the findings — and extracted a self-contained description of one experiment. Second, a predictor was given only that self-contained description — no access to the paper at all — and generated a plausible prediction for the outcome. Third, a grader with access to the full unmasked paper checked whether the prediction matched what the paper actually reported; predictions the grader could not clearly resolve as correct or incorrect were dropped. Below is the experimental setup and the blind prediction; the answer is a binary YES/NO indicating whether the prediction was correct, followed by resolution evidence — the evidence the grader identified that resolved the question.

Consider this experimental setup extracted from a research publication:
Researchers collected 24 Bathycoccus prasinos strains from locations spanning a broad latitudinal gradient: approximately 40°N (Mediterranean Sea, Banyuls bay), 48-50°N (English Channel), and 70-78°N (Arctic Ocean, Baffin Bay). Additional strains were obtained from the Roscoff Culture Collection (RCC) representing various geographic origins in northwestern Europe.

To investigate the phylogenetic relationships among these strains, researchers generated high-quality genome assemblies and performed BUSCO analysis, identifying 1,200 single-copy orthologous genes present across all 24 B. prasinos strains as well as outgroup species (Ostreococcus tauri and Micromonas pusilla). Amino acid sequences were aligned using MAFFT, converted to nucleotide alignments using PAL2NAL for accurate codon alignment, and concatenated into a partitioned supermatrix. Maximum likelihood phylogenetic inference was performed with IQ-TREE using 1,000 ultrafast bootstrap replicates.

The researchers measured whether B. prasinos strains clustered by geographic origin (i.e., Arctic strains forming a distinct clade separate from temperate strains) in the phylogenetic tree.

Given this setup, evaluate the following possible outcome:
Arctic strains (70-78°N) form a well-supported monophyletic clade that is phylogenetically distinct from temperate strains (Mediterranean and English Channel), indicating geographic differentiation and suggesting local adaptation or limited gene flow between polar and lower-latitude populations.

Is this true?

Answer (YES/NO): NO